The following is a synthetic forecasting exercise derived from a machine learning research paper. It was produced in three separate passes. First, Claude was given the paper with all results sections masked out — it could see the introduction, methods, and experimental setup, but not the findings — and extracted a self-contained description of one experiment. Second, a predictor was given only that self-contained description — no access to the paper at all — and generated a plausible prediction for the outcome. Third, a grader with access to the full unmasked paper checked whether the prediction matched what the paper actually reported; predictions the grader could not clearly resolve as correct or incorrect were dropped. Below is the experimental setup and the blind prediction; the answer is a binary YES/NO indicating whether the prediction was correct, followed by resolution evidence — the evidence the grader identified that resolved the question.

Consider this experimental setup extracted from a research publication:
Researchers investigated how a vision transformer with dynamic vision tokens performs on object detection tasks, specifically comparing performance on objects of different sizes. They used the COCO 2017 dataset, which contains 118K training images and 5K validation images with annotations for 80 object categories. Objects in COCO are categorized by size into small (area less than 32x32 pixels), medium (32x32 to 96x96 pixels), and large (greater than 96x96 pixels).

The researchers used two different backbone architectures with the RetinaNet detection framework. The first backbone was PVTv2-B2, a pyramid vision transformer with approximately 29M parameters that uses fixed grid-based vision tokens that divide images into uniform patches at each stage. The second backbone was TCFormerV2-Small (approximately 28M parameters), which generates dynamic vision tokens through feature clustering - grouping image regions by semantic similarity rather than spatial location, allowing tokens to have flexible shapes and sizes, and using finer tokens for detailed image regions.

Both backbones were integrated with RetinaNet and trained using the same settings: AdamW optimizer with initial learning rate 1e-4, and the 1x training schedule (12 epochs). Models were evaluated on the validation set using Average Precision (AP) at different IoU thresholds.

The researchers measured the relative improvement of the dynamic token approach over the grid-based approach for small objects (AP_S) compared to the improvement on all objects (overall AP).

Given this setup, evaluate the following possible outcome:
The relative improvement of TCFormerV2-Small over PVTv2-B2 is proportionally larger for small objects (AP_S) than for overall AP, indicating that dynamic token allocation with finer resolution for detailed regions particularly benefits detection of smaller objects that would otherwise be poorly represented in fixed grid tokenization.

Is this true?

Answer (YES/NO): YES